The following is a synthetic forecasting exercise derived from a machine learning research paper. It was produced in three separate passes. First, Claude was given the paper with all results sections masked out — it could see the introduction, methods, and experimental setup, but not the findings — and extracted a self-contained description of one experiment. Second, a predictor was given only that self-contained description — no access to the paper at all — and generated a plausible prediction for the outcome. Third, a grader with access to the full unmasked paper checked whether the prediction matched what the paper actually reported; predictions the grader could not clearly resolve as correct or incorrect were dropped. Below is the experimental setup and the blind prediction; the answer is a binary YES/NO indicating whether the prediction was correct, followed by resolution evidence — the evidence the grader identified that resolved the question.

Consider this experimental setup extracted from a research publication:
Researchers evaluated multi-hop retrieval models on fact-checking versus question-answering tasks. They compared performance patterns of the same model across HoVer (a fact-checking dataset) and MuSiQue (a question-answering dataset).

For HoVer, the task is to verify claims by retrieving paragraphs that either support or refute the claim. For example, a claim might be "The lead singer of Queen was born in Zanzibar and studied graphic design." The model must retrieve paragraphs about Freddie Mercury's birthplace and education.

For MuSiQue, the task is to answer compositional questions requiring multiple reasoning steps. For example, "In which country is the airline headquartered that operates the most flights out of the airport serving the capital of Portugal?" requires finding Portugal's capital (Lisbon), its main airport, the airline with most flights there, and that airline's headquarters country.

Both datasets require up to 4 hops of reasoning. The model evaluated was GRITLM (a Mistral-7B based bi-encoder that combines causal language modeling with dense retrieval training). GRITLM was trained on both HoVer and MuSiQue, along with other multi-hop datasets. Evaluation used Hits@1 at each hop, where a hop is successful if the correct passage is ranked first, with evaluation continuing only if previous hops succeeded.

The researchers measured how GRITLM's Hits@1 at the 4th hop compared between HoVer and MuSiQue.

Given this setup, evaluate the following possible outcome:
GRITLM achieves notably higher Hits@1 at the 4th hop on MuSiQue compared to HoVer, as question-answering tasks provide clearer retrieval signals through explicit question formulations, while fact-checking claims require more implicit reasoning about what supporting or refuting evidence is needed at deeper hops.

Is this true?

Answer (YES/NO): NO